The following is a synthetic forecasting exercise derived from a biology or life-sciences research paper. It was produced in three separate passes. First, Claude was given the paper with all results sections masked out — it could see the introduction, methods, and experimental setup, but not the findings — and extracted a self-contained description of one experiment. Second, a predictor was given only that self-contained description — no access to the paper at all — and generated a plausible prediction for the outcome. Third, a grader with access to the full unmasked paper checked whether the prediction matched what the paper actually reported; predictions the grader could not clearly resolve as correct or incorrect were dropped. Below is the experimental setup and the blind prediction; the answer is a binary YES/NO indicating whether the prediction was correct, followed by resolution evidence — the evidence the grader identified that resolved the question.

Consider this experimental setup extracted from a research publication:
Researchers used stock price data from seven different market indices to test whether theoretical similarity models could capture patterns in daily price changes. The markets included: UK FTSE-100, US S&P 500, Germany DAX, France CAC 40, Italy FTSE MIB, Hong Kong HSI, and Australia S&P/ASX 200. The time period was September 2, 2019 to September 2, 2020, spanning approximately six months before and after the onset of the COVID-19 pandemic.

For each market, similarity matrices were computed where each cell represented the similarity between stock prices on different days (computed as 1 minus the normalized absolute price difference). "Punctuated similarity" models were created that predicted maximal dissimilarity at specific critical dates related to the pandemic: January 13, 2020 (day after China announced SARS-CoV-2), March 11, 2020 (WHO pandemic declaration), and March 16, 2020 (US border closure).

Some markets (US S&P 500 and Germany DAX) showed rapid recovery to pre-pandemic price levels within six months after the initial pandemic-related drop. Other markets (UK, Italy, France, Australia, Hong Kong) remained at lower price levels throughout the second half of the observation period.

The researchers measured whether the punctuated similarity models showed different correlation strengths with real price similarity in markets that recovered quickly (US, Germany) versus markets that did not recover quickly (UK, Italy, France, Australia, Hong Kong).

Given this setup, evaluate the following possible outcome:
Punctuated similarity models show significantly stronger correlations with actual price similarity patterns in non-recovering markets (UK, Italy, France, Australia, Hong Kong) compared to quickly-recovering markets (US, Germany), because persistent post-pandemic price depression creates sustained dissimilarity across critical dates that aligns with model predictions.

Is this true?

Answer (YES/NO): YES